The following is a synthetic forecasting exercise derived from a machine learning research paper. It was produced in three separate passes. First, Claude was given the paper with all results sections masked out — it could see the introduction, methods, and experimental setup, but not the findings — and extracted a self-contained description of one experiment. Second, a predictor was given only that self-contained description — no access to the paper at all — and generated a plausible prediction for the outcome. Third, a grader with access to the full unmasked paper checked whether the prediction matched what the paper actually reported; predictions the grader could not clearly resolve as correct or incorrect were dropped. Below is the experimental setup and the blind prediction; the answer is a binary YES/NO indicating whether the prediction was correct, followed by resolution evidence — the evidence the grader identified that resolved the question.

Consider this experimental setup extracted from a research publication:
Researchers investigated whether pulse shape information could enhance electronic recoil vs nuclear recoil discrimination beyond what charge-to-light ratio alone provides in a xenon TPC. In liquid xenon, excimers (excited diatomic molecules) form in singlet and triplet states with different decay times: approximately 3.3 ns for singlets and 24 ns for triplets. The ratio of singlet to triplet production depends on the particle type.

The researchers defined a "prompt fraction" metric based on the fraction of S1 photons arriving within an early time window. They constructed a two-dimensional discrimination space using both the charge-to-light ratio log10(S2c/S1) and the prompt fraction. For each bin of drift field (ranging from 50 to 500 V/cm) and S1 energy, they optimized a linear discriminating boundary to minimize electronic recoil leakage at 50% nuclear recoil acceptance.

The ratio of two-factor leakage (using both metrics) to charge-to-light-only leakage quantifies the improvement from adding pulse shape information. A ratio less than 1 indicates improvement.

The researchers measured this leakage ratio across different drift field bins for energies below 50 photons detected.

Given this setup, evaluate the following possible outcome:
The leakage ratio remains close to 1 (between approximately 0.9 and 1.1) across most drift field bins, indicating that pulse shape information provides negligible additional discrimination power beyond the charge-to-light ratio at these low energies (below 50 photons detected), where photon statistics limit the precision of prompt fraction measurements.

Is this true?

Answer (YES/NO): NO